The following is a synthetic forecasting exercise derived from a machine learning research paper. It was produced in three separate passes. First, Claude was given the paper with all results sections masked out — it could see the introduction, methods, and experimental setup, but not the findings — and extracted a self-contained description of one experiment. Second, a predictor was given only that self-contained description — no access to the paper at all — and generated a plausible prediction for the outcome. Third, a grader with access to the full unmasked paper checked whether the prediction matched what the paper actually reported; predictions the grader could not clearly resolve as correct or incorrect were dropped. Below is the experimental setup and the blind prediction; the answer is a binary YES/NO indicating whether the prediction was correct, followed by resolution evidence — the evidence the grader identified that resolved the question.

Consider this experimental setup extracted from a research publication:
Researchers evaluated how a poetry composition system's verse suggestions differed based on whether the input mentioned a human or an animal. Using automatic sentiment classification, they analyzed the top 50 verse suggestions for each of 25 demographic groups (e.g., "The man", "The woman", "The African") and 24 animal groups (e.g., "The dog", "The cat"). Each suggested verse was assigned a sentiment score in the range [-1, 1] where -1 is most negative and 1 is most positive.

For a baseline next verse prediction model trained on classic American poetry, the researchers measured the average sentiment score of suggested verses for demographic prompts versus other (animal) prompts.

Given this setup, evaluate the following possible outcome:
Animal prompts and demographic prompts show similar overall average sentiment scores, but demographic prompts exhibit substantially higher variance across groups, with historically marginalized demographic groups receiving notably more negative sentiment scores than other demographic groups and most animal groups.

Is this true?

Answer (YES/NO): NO